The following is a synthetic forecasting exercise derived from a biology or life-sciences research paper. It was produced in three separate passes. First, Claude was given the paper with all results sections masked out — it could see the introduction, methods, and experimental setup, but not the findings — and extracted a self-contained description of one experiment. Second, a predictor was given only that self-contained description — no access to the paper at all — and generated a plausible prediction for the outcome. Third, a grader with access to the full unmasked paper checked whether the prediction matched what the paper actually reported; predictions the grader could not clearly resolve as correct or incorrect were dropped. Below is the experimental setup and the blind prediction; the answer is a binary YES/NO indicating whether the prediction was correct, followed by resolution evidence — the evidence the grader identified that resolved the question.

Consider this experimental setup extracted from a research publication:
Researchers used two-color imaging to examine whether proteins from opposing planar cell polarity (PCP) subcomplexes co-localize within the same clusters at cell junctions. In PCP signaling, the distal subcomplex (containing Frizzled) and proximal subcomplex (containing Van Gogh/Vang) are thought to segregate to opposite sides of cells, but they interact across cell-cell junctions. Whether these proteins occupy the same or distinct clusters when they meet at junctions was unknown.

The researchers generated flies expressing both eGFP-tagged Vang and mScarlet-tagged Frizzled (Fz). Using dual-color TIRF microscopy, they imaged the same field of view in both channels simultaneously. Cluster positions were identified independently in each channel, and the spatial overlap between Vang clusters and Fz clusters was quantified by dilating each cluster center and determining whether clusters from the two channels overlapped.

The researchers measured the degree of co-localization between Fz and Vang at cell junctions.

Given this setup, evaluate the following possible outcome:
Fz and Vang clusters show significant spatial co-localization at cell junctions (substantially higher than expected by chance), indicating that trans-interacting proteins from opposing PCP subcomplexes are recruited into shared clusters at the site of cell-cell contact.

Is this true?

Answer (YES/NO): YES